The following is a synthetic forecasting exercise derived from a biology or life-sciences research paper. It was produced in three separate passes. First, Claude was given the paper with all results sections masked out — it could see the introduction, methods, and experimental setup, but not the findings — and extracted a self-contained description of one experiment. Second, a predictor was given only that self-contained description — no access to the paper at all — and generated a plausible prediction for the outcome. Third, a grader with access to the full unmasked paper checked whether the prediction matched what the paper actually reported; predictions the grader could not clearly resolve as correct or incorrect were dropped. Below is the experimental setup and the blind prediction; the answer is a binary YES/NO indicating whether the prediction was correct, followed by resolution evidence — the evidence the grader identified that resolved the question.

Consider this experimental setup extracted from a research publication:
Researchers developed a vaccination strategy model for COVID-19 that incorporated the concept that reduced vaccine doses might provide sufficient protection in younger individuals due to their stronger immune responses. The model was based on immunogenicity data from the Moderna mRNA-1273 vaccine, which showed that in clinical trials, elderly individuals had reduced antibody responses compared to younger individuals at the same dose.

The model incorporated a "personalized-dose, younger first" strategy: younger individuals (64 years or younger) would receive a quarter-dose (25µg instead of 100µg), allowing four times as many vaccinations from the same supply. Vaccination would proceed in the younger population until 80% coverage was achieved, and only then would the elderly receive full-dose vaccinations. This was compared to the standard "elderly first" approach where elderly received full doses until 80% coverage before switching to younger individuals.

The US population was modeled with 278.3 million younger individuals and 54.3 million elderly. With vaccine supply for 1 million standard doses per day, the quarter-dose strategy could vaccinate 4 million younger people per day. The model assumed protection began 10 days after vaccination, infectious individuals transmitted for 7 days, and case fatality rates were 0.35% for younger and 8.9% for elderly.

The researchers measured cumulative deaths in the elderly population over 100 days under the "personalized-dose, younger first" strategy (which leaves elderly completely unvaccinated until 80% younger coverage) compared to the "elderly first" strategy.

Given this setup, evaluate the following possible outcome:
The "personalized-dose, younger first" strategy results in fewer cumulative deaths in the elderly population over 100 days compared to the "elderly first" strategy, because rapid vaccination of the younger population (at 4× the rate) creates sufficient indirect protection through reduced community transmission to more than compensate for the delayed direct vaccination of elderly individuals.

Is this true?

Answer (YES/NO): YES